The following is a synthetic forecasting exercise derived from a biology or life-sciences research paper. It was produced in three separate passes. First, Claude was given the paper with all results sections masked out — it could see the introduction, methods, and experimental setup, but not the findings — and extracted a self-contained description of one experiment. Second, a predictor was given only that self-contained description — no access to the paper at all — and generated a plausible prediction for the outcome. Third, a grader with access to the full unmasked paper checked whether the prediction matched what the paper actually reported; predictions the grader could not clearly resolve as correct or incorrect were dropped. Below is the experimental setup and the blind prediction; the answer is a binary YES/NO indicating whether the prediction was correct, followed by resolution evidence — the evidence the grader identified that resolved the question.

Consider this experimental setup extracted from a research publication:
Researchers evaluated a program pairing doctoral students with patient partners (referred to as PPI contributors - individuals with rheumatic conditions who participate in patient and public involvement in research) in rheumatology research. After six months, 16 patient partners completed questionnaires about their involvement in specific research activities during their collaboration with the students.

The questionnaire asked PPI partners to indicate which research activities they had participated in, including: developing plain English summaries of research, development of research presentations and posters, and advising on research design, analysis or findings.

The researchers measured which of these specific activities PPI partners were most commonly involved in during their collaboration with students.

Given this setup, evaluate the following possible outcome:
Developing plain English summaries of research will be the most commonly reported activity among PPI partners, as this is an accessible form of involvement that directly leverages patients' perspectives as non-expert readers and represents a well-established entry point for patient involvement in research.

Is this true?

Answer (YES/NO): NO